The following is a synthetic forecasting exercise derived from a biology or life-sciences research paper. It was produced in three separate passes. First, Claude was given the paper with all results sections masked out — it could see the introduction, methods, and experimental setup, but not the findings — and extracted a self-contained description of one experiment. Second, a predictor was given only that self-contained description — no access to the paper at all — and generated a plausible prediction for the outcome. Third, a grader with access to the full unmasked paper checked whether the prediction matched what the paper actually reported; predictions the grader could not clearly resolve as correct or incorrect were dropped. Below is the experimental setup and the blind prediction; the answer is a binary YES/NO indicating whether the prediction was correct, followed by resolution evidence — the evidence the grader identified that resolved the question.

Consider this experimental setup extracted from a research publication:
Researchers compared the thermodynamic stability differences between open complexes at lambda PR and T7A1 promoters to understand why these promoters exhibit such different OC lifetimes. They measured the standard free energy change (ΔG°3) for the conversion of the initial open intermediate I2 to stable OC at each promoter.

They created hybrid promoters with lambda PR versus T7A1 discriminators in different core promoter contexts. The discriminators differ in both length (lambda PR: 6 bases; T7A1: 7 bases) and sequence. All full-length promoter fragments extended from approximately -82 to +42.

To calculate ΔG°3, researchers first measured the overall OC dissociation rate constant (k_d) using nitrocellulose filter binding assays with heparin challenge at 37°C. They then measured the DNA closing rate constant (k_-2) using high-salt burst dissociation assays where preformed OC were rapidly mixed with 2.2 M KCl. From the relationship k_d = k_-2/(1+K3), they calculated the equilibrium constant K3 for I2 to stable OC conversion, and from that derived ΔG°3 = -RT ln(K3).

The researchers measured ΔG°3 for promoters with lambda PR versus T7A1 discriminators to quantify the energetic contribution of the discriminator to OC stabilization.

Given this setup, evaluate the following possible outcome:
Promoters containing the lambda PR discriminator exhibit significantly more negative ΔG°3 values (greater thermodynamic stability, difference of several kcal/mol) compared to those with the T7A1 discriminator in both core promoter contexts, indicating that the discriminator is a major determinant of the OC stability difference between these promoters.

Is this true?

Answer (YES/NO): YES